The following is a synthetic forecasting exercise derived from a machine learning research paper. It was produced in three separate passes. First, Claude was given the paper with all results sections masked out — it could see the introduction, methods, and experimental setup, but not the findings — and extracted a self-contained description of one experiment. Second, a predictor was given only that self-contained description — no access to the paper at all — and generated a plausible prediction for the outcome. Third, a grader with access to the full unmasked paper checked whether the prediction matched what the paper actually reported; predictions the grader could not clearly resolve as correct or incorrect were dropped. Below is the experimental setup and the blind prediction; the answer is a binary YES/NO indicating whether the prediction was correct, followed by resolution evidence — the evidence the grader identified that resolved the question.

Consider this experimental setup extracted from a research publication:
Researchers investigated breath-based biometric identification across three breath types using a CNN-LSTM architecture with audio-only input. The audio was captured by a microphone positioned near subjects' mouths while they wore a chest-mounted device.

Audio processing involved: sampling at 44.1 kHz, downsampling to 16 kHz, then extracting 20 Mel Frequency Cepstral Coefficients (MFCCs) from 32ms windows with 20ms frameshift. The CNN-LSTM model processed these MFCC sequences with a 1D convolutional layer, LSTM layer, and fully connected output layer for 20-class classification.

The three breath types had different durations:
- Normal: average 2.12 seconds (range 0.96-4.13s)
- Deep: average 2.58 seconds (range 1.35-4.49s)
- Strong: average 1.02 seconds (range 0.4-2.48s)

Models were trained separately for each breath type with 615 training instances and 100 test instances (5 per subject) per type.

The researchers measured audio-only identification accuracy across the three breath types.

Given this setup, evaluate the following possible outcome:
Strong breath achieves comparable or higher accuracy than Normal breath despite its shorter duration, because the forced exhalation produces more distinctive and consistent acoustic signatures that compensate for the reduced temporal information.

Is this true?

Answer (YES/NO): YES